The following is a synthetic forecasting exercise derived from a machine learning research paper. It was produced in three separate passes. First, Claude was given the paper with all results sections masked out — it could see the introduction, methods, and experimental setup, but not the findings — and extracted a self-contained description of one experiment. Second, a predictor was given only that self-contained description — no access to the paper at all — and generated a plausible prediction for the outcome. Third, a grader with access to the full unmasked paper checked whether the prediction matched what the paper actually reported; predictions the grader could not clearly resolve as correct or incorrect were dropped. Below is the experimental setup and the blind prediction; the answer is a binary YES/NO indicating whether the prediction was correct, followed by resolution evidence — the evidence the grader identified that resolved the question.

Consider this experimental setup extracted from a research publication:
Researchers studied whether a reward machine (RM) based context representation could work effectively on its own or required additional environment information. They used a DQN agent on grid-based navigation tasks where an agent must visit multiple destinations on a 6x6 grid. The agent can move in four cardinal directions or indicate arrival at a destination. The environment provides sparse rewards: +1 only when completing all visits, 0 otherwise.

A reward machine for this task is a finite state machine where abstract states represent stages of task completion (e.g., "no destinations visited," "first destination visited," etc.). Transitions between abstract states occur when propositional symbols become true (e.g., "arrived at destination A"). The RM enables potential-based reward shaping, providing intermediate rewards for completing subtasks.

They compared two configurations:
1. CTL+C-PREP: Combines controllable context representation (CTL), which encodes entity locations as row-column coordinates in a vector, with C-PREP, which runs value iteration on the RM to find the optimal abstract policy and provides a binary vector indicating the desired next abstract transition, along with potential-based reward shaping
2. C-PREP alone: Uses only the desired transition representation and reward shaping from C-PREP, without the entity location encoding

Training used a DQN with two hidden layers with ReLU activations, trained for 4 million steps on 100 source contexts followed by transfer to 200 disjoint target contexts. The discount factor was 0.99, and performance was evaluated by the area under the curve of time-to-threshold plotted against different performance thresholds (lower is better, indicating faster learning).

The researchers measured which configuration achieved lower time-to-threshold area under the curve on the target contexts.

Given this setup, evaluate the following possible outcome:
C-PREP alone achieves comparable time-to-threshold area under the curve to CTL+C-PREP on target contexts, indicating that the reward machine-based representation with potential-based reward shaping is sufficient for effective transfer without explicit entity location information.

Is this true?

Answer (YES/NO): NO